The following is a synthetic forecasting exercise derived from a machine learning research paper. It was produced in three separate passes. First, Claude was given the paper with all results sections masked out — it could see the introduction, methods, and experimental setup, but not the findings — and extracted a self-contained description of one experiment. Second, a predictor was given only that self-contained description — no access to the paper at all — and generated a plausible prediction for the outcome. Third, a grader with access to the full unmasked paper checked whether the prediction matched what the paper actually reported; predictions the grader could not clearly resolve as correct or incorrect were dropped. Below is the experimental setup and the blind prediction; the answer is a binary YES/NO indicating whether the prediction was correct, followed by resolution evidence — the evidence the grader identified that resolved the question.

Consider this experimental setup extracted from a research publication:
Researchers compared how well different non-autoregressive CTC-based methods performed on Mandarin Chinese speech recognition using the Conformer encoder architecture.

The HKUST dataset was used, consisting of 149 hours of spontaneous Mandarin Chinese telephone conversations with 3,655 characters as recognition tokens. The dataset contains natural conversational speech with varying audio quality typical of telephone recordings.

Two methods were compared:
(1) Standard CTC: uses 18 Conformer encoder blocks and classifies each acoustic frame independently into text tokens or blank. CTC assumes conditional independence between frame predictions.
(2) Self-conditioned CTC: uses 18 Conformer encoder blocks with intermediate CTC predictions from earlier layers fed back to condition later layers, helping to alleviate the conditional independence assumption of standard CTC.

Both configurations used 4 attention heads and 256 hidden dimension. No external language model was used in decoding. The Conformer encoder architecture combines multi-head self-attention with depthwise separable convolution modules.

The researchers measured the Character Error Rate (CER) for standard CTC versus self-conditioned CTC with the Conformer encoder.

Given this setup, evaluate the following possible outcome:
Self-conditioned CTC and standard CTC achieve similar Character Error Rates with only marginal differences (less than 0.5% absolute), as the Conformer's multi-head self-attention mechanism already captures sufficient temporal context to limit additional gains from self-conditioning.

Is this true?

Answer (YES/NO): NO